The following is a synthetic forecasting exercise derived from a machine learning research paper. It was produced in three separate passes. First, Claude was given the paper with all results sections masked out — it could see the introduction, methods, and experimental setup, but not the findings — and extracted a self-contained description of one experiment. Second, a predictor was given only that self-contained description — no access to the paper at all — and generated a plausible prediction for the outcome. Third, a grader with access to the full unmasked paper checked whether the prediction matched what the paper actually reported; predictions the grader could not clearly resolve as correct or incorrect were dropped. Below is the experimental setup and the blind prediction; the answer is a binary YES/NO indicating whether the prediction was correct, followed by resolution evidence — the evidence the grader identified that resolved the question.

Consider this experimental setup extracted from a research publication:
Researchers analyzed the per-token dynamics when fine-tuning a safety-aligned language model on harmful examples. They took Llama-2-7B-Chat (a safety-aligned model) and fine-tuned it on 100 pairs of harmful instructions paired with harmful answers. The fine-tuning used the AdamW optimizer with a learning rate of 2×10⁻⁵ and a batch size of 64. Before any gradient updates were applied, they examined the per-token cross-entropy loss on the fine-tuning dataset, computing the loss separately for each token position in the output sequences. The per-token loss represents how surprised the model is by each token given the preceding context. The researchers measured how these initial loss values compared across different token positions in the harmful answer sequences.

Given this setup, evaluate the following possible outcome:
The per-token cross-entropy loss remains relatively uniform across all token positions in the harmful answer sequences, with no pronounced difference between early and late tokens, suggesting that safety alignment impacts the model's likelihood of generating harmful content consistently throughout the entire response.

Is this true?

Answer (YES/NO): NO